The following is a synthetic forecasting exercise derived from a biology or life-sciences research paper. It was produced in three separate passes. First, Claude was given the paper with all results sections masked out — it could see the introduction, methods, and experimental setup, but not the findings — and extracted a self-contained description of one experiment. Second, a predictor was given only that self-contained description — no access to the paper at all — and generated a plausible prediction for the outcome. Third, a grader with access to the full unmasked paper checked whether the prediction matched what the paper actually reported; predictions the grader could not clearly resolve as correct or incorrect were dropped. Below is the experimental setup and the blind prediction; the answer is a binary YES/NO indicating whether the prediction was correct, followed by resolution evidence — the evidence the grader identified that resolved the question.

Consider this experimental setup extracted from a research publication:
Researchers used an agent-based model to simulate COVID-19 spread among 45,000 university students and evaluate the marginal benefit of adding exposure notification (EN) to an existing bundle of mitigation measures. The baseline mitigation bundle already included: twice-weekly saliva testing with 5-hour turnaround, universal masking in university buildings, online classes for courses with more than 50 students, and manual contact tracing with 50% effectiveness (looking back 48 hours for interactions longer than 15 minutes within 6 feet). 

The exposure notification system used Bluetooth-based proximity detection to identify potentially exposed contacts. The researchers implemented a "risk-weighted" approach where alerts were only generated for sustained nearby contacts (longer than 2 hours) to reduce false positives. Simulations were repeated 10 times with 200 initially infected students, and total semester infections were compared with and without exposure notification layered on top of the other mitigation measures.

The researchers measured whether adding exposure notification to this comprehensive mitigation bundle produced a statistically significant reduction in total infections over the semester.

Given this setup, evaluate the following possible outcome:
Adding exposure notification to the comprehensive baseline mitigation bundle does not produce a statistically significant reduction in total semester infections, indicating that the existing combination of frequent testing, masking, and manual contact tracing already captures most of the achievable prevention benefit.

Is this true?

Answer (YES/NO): YES